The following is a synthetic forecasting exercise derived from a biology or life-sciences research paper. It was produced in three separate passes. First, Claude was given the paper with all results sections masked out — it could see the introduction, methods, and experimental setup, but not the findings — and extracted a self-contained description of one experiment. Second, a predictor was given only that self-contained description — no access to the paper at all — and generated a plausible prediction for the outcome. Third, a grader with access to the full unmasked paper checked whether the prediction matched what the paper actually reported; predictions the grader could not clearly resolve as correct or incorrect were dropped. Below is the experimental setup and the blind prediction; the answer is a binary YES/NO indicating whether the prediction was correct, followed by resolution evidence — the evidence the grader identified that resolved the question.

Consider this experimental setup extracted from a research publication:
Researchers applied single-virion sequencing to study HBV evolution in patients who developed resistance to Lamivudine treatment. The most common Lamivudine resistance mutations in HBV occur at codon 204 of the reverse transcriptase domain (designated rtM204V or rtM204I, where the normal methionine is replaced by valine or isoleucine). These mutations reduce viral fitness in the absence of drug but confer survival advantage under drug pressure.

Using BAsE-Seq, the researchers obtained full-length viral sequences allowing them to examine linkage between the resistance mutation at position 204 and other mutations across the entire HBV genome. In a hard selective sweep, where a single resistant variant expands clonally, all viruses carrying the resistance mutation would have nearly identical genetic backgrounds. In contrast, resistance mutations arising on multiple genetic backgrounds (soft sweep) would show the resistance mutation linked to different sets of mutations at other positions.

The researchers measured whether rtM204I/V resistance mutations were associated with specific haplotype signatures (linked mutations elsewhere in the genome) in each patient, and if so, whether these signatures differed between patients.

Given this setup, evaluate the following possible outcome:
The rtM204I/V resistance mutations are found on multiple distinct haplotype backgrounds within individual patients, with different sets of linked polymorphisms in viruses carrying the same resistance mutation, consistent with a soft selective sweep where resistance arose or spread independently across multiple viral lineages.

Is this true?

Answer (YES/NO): NO